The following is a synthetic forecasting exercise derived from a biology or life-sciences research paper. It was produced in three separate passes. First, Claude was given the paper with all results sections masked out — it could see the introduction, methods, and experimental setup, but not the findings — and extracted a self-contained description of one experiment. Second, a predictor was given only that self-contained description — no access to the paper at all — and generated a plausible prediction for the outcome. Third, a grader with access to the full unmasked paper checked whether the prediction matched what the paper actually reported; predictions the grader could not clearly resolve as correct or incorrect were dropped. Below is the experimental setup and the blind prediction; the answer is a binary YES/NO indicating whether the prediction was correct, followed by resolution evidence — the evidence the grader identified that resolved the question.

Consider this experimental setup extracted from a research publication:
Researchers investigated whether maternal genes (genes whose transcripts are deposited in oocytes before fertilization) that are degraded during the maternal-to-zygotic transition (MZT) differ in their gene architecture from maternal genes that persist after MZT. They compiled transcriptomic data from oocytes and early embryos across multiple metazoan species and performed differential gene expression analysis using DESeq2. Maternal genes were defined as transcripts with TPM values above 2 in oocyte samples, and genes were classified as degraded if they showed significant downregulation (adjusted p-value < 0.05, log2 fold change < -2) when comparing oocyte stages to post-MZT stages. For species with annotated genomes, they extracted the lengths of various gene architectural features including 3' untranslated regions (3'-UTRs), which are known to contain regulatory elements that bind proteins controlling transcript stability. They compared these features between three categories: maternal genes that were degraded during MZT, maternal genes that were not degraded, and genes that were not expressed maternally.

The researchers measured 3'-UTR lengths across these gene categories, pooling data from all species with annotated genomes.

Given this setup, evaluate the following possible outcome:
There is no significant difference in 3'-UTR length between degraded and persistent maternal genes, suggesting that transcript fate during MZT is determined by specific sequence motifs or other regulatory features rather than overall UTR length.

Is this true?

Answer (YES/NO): NO